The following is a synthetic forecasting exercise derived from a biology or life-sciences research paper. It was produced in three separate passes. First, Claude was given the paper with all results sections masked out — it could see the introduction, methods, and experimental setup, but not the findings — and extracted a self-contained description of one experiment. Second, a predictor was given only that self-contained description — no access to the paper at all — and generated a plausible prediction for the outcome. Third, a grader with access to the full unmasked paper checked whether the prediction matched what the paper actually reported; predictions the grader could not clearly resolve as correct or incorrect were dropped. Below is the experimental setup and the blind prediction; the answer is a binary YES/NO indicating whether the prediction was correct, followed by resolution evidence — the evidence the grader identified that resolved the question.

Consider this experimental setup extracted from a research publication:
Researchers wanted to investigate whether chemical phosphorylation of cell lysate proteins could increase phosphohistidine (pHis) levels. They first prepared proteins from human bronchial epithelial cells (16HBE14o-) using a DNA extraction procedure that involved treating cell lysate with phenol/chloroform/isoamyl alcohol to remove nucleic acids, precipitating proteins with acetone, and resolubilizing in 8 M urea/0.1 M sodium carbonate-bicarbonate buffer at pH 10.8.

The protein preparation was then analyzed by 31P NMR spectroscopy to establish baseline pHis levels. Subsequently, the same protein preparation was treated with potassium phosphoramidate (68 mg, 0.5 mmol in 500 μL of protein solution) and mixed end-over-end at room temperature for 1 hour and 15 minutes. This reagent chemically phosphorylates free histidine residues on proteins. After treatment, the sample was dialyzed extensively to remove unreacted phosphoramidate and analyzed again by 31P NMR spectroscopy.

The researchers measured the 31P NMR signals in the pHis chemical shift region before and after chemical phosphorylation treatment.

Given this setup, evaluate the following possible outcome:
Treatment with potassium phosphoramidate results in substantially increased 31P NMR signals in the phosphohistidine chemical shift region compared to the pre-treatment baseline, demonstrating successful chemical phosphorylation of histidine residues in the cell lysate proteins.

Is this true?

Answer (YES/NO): YES